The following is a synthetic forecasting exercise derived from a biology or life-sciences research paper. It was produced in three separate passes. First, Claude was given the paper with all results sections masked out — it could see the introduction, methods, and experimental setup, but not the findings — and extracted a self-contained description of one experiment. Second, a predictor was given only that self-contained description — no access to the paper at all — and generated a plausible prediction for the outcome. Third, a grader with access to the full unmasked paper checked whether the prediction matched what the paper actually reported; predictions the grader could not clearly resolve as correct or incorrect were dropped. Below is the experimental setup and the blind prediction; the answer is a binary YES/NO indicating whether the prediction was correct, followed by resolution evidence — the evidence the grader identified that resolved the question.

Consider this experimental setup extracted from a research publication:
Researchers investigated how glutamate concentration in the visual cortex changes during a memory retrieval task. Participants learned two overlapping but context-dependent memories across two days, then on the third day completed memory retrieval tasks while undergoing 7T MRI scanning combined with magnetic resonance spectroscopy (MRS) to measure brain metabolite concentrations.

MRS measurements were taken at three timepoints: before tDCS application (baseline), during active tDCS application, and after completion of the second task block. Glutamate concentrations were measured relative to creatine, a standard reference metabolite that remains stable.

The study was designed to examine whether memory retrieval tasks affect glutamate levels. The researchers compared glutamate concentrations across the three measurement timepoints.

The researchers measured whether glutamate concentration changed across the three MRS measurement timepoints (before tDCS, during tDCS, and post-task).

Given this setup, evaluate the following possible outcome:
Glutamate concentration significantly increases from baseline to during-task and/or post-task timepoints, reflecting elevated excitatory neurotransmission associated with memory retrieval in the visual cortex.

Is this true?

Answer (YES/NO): YES